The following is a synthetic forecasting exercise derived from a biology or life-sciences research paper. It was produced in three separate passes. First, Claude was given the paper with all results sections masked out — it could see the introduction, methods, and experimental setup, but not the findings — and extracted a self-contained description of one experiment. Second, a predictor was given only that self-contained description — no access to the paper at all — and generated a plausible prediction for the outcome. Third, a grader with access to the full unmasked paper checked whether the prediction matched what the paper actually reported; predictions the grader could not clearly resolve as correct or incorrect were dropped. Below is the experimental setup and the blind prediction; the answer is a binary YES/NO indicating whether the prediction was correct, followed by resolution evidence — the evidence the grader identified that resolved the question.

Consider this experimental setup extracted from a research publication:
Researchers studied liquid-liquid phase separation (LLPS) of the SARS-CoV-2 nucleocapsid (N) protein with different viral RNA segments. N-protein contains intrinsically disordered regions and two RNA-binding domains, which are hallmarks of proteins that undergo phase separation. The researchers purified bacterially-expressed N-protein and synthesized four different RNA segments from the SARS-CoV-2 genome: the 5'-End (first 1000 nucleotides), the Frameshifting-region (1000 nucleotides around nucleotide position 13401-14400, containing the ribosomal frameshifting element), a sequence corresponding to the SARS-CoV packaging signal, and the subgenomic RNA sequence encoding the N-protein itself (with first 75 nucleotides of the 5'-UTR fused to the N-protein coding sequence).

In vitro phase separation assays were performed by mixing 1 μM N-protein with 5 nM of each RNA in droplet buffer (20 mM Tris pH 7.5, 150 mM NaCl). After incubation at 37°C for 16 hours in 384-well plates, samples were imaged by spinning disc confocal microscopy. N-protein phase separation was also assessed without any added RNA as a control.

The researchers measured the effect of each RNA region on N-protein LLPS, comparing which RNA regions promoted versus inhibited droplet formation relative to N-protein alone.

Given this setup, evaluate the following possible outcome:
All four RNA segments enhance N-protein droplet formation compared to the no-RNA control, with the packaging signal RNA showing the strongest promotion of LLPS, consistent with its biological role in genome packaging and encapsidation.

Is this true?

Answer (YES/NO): NO